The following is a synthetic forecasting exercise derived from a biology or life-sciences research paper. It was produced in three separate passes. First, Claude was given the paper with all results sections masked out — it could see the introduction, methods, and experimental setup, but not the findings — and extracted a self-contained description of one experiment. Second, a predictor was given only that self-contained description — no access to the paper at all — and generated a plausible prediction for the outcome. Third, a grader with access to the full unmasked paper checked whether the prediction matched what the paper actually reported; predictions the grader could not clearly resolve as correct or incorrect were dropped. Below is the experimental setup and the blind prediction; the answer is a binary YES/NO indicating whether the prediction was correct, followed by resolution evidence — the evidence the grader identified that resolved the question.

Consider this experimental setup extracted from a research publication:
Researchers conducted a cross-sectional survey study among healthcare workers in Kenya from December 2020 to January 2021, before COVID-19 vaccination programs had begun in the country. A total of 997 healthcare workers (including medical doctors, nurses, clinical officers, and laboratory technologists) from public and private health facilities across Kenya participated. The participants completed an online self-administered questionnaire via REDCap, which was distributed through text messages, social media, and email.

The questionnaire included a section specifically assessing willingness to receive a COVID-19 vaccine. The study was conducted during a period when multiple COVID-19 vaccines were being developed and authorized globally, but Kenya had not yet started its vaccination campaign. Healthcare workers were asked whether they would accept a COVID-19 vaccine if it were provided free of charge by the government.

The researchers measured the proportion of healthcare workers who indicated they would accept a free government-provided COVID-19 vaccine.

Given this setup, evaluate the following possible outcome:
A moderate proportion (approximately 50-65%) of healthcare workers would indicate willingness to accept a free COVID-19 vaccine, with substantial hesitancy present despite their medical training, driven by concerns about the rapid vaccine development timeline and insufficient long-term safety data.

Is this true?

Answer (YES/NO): NO